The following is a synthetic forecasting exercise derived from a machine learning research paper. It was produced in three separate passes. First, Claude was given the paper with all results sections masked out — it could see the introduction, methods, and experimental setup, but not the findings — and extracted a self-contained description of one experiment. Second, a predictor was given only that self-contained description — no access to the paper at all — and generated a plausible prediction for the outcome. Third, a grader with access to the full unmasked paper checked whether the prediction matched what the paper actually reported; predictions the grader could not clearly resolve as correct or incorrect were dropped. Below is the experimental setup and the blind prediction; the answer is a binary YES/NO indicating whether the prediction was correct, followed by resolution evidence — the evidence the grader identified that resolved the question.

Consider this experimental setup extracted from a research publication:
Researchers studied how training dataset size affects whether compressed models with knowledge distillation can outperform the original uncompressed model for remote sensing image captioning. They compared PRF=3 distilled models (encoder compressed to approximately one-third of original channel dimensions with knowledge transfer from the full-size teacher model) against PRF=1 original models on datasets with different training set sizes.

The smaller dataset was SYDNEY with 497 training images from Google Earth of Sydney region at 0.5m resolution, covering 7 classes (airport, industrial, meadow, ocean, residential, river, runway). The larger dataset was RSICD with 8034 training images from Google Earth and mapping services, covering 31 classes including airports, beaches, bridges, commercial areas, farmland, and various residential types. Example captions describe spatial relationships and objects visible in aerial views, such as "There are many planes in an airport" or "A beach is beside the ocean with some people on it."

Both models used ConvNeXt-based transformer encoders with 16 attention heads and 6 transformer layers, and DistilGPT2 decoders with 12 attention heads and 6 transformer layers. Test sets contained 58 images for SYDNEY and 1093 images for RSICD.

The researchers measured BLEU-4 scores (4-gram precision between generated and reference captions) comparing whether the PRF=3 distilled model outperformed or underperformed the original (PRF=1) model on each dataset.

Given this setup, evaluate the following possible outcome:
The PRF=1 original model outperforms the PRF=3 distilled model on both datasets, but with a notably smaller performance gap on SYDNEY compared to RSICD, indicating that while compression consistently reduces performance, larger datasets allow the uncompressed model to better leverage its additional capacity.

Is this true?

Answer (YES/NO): NO